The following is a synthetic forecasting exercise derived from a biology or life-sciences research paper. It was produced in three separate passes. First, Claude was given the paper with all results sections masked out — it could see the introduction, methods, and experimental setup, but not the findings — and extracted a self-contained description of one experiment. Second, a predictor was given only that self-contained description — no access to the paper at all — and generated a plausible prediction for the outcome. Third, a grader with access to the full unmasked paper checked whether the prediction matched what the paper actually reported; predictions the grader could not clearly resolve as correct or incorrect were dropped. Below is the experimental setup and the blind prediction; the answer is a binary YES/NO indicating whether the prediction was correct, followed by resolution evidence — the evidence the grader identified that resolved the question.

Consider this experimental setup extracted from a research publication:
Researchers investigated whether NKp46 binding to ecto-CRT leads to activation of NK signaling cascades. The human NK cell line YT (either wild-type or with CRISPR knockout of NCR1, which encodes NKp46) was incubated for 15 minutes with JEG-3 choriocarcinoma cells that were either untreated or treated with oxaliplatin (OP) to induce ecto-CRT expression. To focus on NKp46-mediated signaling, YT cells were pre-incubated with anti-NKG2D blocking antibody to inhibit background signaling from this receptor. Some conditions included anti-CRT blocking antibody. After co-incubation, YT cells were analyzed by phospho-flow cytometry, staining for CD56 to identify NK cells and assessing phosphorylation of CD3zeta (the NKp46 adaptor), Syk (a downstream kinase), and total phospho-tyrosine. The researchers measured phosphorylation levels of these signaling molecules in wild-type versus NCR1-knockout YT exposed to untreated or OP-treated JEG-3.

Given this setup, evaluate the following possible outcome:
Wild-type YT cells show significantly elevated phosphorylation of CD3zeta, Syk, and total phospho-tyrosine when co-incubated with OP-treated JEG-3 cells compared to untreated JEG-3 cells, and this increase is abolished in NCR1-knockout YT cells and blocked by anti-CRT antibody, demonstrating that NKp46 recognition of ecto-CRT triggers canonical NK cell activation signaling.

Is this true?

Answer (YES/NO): YES